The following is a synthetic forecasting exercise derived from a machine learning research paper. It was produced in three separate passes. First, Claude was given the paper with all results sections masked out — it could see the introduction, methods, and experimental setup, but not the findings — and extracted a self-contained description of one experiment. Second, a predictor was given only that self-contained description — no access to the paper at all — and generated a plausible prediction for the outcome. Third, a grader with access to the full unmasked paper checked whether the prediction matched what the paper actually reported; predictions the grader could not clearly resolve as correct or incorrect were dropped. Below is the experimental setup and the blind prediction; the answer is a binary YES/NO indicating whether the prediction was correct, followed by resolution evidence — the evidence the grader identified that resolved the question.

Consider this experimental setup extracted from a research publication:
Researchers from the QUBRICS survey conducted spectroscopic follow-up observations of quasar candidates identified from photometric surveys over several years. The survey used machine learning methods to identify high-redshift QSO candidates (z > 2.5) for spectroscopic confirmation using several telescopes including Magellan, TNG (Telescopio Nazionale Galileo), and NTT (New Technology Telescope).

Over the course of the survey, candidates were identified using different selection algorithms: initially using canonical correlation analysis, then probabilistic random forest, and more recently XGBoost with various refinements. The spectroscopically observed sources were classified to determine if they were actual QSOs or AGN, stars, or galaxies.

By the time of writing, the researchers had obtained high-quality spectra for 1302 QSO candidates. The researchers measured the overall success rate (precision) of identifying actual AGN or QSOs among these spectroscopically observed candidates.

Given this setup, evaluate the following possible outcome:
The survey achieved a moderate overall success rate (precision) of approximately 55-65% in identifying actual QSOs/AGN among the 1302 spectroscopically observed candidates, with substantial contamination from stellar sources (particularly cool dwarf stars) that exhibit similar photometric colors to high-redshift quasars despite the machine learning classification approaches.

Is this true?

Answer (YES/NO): NO